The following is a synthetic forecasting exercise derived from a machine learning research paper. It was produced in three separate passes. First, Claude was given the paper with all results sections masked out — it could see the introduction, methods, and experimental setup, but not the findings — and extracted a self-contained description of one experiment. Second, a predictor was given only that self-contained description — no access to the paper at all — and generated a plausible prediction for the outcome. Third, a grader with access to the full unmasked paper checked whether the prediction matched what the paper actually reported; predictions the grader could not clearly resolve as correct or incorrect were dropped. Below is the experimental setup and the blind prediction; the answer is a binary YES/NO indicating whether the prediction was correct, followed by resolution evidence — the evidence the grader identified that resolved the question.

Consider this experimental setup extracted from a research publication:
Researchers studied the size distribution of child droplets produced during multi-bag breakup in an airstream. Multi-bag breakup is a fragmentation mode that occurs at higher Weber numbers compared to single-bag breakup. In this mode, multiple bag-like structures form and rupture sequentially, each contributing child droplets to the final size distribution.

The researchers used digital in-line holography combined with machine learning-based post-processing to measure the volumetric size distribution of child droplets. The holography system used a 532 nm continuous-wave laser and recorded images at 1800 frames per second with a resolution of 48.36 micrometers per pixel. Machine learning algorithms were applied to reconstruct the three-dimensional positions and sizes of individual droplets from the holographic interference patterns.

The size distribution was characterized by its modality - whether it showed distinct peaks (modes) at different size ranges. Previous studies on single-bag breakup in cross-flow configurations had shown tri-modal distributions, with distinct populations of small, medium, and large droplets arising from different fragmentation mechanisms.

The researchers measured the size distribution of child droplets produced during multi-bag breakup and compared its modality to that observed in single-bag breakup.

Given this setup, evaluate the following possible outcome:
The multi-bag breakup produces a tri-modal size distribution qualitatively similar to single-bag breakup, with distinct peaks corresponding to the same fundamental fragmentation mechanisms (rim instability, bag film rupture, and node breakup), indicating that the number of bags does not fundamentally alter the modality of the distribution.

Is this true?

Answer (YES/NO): NO